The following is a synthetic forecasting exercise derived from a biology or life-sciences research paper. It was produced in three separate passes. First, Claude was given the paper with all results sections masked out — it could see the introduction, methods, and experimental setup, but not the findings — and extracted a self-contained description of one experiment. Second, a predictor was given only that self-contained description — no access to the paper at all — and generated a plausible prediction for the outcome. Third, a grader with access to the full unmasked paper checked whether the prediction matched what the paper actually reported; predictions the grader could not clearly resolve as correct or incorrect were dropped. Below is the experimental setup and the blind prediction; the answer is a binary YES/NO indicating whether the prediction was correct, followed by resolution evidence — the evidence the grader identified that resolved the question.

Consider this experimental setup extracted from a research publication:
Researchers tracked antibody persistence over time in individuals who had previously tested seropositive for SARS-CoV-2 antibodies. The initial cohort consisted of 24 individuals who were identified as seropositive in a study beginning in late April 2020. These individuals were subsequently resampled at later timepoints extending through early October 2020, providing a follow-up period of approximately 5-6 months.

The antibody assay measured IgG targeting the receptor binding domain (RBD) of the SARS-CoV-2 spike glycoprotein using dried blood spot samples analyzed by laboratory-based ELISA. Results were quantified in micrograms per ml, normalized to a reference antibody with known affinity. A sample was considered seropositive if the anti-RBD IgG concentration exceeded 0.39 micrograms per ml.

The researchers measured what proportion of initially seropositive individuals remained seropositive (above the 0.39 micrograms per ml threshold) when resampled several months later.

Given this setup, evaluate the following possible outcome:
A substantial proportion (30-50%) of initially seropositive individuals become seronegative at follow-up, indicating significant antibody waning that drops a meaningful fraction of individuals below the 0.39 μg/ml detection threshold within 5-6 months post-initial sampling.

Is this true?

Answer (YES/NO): NO